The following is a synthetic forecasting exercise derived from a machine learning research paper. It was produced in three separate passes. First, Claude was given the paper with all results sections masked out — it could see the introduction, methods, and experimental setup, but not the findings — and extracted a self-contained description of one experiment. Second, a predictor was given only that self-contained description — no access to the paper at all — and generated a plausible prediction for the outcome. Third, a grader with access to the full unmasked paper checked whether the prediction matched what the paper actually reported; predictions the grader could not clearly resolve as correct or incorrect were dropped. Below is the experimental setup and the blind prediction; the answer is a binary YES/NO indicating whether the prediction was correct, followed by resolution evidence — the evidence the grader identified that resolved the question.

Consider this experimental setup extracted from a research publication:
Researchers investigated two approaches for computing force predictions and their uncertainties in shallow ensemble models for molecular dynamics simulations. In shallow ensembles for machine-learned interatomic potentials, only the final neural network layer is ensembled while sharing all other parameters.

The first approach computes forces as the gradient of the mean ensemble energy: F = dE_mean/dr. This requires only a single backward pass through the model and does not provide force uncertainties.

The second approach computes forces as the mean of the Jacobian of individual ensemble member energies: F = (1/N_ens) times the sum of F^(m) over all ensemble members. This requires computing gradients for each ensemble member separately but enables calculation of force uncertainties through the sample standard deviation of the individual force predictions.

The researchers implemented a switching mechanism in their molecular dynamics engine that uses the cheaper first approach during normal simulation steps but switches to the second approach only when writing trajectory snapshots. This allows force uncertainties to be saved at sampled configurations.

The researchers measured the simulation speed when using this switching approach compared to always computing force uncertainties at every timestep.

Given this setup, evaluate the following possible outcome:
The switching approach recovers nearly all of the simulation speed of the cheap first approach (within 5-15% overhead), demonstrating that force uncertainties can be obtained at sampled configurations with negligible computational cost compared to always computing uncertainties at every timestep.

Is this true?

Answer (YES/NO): NO